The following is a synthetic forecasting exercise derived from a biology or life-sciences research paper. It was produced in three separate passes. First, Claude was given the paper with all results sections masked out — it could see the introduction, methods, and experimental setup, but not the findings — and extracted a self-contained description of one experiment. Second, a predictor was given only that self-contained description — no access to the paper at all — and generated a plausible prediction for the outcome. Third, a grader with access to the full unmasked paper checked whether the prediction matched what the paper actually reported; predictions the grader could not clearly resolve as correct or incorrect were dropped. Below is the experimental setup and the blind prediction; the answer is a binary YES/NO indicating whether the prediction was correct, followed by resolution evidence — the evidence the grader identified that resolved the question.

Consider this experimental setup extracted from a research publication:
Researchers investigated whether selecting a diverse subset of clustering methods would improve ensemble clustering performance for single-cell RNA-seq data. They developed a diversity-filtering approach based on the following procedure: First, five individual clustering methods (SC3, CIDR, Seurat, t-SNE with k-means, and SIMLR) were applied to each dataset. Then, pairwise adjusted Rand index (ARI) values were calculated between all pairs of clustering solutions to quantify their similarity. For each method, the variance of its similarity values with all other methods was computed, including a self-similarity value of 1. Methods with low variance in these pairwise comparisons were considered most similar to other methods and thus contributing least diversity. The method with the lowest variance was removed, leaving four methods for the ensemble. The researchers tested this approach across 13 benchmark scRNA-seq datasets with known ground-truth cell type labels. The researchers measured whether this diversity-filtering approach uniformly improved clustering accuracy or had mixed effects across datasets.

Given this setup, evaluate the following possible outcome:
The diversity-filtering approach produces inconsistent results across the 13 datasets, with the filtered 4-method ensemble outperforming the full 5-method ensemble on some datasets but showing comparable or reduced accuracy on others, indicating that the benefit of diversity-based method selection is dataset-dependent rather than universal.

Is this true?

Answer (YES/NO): YES